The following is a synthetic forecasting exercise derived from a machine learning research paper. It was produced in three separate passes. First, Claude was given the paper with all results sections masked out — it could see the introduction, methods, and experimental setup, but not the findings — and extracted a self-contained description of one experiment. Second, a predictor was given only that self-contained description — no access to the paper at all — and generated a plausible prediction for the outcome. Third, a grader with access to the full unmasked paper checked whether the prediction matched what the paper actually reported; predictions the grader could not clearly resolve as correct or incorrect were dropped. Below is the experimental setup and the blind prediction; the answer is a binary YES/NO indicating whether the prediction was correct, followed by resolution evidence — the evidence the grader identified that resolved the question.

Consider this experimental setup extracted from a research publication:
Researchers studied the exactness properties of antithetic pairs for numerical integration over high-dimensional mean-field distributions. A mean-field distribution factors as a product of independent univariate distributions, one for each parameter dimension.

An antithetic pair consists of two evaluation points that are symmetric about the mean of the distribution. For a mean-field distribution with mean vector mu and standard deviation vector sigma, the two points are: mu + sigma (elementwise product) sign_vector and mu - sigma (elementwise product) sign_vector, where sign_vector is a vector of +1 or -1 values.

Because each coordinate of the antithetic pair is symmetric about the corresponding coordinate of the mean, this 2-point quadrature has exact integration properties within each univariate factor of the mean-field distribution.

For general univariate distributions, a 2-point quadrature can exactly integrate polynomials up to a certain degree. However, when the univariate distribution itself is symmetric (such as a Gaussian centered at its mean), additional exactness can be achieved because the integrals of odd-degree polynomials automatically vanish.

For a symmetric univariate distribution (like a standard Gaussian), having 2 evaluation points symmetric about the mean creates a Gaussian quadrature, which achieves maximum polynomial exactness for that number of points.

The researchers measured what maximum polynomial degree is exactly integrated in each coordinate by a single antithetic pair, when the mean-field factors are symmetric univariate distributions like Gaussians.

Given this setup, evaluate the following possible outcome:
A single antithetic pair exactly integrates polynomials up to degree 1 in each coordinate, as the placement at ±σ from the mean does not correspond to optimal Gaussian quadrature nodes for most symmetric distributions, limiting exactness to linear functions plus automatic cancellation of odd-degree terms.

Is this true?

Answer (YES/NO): NO